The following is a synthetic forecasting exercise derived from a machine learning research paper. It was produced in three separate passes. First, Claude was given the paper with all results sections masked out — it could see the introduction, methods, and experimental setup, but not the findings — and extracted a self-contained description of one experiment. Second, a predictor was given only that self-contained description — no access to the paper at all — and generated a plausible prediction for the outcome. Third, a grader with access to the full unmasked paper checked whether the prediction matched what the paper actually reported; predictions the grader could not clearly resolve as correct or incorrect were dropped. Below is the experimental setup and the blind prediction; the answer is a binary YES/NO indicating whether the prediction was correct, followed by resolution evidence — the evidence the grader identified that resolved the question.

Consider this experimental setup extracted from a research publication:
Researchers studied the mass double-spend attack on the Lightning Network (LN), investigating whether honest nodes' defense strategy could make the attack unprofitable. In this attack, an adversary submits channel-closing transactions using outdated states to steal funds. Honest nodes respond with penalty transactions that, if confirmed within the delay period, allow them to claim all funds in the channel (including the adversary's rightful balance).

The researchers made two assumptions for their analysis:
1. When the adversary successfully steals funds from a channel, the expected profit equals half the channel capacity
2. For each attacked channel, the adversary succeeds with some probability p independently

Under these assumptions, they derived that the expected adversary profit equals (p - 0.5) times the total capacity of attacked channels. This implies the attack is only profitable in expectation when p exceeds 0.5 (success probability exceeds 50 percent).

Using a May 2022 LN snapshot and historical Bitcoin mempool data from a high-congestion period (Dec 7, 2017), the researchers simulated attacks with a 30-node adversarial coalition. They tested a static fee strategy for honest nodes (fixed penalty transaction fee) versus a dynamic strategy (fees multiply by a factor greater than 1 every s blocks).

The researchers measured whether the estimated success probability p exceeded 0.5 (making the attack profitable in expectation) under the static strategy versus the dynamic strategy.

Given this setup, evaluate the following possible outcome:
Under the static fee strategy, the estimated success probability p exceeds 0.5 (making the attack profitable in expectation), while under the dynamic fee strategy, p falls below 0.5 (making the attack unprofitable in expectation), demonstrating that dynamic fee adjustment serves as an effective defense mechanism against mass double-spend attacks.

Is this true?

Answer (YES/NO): NO